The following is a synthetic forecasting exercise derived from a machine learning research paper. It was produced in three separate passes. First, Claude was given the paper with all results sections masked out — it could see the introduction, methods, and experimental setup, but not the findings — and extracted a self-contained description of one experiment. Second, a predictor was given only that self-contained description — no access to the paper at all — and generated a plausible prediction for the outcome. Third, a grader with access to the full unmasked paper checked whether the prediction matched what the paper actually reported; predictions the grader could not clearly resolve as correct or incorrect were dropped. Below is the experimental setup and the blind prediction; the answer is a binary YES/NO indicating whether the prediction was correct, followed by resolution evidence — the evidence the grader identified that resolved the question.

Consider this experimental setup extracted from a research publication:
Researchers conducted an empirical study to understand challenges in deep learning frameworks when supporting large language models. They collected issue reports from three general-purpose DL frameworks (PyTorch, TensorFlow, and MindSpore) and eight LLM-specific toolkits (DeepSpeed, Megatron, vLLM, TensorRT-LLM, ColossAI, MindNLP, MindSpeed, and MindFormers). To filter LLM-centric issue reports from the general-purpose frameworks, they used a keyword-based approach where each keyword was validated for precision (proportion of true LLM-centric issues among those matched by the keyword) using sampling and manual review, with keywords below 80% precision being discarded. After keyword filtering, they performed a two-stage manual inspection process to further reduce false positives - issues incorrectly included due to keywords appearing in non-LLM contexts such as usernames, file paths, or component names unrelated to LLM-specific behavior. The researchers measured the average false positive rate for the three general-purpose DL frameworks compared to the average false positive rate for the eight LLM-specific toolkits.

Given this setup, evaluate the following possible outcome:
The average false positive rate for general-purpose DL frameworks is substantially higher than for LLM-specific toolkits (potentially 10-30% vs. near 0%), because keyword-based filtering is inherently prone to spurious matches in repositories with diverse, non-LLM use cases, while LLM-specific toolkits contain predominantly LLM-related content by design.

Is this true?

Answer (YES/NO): NO